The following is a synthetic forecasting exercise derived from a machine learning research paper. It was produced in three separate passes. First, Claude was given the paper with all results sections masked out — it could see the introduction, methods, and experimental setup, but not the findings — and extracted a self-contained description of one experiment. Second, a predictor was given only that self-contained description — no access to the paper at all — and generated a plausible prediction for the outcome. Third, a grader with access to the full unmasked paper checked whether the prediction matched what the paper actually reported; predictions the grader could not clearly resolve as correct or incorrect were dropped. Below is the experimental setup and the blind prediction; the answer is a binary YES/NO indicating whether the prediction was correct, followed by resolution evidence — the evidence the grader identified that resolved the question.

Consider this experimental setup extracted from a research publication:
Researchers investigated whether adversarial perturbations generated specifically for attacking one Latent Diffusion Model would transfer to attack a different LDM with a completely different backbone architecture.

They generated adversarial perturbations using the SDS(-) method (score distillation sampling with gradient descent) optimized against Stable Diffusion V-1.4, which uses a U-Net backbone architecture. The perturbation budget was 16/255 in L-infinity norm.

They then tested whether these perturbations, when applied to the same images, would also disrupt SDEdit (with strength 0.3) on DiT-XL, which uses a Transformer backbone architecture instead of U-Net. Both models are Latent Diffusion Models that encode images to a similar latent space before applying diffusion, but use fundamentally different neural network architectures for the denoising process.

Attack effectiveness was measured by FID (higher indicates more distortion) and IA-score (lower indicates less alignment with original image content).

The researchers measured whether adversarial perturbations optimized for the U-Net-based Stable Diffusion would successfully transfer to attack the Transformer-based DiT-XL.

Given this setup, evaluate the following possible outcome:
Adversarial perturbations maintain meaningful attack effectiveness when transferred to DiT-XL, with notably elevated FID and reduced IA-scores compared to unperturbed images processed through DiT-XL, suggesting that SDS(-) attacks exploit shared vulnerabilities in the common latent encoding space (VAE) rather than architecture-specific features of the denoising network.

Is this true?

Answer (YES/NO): YES